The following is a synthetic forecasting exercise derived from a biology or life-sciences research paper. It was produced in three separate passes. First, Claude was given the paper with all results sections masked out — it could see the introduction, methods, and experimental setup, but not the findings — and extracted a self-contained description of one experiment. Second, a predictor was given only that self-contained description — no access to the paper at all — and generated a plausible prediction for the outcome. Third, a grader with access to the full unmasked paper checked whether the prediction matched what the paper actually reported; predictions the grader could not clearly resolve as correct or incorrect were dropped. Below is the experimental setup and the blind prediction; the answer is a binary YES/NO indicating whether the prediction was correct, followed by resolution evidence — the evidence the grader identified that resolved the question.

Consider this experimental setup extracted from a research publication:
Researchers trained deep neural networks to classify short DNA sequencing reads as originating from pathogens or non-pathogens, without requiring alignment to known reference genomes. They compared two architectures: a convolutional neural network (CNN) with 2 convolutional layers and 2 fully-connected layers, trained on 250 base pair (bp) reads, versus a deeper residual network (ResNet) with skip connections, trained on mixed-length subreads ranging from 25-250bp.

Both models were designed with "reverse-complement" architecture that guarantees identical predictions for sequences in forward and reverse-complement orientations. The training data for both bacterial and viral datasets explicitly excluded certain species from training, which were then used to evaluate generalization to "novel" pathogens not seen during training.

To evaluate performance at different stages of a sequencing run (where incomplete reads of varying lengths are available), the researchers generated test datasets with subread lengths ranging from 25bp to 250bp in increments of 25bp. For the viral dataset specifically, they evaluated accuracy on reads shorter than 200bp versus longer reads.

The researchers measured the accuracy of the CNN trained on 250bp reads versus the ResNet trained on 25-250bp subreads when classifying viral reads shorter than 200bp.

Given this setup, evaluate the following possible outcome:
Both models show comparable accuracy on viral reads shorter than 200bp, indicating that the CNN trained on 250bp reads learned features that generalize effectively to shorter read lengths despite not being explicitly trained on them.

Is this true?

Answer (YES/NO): NO